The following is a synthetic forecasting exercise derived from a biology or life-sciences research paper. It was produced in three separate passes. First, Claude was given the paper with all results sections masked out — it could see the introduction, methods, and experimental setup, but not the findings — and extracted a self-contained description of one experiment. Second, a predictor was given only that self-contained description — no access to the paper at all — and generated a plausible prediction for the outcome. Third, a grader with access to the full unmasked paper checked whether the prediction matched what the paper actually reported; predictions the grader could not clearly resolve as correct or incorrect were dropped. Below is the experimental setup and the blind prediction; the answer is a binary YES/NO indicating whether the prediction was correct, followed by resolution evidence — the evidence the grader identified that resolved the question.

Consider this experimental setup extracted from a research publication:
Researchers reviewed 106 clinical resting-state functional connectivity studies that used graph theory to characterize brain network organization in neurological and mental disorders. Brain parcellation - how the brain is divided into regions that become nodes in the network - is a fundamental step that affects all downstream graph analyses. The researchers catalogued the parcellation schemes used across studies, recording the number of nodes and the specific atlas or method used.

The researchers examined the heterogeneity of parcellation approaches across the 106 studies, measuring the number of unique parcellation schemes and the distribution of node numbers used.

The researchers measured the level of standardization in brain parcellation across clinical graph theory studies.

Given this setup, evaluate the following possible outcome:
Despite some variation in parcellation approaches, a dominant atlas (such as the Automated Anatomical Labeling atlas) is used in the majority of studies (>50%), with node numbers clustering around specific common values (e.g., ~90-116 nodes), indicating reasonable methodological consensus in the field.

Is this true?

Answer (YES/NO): NO